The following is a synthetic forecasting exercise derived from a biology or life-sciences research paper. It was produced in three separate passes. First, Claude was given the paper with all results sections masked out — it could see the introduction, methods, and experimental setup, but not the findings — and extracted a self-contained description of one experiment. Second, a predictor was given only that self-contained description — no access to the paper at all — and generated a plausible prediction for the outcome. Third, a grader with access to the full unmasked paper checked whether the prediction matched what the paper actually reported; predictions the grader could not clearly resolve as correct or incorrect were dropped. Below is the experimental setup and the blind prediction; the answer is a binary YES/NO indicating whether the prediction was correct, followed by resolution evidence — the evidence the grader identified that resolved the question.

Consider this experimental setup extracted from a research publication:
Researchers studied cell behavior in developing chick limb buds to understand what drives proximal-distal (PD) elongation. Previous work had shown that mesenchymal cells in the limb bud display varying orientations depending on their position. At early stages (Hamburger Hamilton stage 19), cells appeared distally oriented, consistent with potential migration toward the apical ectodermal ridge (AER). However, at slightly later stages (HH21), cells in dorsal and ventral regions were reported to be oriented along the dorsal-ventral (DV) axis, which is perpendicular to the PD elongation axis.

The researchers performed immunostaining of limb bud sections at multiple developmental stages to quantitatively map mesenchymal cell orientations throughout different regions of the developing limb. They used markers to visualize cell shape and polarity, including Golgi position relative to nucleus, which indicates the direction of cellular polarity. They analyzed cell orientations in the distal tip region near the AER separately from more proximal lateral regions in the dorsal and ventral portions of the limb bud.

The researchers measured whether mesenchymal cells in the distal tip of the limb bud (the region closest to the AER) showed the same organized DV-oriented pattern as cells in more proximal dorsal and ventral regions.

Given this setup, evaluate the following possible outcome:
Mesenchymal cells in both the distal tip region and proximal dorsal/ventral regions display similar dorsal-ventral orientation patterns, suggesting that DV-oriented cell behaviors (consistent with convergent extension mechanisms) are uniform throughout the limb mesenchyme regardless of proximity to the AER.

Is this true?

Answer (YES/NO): NO